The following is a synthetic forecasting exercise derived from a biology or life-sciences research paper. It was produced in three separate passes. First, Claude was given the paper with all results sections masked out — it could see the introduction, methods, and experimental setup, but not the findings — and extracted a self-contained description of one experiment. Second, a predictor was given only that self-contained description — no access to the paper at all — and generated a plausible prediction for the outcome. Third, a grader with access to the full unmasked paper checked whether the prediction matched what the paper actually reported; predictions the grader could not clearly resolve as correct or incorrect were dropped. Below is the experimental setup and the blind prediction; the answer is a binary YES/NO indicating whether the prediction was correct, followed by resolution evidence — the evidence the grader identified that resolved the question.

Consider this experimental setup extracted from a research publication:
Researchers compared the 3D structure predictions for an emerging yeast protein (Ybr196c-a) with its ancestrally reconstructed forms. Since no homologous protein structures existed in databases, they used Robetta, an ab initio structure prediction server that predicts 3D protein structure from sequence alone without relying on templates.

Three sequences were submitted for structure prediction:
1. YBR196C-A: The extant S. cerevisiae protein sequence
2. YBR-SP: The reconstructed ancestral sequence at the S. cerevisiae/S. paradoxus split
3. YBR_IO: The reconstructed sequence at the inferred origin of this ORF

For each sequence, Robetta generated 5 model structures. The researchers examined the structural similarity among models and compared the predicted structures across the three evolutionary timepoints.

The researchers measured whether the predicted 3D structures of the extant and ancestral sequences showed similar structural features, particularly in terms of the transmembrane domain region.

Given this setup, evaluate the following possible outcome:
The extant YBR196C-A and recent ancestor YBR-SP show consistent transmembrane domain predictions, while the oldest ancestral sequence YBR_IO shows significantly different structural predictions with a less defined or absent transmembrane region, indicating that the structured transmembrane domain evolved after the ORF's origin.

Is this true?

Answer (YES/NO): NO